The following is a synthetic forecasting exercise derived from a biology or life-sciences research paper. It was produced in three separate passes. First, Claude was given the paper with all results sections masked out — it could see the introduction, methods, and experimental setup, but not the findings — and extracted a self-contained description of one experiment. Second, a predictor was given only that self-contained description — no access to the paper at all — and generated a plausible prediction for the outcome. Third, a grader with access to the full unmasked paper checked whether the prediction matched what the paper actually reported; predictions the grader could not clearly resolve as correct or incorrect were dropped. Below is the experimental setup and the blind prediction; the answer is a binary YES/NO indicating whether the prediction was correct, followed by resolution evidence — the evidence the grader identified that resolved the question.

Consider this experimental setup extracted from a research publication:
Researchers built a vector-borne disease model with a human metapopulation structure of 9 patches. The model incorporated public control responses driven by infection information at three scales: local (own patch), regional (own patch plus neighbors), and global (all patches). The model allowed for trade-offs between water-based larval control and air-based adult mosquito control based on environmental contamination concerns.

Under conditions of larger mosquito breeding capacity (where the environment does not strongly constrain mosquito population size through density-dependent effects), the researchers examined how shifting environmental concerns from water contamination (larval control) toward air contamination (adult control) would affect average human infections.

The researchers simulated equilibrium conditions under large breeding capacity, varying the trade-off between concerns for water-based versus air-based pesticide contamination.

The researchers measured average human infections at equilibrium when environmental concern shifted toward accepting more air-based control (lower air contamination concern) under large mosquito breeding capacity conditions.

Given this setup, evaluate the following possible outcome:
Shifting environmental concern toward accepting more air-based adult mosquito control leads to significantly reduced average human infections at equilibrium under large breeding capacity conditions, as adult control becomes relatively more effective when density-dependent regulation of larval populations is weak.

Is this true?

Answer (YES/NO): YES